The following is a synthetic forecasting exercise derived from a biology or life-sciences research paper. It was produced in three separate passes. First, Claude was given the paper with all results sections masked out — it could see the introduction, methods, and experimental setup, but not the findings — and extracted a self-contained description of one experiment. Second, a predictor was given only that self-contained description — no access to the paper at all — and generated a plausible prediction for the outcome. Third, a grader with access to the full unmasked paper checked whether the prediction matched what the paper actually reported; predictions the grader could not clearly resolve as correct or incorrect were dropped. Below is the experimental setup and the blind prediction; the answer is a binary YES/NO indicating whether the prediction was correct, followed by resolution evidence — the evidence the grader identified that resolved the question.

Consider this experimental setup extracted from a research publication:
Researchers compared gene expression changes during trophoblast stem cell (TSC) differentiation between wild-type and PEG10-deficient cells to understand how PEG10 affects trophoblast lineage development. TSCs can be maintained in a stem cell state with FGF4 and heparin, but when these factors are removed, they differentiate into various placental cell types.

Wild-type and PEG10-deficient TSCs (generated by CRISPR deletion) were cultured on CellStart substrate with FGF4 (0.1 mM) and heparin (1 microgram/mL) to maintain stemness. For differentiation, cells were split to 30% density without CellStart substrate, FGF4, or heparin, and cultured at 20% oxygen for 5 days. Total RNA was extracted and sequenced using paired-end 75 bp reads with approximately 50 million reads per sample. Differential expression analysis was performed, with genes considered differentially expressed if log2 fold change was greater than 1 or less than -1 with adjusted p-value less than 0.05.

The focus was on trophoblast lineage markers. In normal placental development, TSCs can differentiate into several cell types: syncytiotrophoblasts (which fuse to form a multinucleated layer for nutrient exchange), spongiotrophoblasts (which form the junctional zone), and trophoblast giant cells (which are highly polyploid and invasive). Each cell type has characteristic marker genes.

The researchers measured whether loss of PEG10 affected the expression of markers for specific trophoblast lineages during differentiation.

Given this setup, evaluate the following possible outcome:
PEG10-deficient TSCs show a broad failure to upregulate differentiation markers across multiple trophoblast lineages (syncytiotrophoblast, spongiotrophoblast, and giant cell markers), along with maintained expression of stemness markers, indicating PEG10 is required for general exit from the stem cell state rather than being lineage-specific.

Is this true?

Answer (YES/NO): YES